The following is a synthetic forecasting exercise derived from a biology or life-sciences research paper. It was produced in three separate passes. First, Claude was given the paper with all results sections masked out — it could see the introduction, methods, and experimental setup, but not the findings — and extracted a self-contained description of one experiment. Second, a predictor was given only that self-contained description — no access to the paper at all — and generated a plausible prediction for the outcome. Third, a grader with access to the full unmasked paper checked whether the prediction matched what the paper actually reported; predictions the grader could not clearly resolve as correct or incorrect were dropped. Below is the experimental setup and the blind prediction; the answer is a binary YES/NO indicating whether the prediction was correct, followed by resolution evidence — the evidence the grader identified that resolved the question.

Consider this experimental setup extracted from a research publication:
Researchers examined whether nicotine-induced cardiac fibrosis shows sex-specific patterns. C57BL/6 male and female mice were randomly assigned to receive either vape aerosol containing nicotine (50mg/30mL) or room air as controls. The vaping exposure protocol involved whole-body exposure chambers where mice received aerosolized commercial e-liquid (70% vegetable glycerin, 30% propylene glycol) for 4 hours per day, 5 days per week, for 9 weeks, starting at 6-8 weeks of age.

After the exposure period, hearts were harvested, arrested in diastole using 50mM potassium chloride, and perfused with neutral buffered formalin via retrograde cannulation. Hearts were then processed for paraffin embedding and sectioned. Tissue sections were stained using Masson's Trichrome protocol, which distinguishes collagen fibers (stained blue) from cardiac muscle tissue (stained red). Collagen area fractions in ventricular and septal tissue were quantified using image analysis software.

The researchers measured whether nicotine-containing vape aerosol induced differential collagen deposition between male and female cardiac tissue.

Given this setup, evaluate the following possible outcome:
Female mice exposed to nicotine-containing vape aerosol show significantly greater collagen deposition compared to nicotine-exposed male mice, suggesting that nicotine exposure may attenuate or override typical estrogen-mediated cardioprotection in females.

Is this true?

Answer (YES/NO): NO